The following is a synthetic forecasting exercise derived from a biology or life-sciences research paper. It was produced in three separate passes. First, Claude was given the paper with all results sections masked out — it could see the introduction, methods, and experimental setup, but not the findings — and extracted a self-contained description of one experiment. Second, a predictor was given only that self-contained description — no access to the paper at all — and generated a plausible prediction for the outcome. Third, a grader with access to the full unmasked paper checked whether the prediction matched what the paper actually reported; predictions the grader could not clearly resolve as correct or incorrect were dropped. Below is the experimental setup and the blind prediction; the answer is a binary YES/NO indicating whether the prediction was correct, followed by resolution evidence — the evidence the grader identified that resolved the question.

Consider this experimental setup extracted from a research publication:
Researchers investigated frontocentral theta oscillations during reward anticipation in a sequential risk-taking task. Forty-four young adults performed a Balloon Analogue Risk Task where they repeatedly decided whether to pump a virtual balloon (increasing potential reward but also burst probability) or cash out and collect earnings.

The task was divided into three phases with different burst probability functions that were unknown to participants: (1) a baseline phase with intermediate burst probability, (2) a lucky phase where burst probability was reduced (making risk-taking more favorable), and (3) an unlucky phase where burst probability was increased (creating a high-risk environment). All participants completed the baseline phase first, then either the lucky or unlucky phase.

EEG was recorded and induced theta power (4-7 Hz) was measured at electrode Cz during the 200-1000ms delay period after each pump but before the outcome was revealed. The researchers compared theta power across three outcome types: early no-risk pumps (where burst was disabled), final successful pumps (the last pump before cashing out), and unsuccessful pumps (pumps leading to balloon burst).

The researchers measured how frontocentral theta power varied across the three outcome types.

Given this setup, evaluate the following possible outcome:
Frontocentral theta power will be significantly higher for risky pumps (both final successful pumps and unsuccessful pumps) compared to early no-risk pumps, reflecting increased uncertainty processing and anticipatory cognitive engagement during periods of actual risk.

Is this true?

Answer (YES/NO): NO